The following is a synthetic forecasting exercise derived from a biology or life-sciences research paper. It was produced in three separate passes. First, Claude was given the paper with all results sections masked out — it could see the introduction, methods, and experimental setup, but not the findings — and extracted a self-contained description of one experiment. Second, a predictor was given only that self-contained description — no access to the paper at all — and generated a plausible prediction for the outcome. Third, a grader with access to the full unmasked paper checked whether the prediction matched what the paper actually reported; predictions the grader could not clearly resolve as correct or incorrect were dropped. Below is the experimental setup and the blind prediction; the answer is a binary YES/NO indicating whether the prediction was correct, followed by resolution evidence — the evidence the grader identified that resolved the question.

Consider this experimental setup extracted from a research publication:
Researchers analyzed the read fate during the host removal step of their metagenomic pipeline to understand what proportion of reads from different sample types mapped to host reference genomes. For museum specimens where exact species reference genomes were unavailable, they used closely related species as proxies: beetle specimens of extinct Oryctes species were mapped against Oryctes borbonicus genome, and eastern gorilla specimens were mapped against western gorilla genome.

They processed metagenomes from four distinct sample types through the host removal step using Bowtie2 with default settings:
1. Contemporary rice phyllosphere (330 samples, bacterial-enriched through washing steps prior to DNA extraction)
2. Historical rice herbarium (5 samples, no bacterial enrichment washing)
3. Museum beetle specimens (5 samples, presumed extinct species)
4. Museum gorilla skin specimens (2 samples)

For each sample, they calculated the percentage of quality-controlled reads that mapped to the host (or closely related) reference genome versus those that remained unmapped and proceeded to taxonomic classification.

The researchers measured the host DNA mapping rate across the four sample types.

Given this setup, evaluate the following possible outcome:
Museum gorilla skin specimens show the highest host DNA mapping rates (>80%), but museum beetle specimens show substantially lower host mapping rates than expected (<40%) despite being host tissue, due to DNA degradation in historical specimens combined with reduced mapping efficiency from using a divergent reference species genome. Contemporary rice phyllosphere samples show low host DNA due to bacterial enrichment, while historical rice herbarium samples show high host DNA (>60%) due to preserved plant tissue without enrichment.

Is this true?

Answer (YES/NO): NO